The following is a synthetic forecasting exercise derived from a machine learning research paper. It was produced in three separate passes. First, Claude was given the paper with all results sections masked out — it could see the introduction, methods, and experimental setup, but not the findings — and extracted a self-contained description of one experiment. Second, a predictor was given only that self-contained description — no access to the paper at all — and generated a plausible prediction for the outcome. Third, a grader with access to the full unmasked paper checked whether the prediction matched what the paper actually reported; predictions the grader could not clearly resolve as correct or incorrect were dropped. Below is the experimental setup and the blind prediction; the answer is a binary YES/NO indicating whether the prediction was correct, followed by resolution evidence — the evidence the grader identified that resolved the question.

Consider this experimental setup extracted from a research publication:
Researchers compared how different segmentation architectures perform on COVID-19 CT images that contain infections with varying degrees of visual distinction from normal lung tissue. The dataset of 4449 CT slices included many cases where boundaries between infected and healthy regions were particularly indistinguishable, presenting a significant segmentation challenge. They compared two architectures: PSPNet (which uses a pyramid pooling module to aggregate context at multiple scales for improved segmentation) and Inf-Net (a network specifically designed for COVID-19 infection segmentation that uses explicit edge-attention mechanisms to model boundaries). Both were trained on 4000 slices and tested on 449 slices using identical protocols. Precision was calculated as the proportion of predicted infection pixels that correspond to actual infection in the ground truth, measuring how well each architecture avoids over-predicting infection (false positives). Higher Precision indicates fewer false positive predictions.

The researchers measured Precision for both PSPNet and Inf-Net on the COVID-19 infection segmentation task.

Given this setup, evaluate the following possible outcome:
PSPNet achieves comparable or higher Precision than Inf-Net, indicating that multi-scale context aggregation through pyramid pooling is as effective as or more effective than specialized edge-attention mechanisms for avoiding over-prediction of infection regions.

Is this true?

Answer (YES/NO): NO